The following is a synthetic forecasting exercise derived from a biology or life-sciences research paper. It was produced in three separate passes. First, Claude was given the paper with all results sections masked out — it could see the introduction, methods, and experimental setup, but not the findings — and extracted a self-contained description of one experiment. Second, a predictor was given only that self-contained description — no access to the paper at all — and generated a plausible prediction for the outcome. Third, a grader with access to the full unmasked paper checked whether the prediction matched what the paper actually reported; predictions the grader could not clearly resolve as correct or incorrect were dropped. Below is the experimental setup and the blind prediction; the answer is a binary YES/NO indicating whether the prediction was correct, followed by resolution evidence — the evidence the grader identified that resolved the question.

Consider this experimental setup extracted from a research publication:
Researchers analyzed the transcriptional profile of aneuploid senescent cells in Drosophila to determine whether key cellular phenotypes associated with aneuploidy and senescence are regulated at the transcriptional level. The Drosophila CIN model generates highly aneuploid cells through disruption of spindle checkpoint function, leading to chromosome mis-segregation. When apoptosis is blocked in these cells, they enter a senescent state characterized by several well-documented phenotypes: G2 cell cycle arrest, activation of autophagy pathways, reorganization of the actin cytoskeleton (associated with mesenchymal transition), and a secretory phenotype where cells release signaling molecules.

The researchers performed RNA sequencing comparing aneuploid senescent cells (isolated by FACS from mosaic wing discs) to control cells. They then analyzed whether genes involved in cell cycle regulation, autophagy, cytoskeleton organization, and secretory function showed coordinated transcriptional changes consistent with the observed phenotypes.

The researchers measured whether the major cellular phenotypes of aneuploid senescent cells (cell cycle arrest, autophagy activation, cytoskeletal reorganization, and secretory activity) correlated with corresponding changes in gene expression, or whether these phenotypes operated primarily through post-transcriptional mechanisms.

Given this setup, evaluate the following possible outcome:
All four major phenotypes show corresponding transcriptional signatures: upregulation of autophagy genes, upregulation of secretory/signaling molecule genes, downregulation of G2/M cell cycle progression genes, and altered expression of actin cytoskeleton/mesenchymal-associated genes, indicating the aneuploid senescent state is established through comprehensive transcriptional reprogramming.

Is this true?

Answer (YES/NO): YES